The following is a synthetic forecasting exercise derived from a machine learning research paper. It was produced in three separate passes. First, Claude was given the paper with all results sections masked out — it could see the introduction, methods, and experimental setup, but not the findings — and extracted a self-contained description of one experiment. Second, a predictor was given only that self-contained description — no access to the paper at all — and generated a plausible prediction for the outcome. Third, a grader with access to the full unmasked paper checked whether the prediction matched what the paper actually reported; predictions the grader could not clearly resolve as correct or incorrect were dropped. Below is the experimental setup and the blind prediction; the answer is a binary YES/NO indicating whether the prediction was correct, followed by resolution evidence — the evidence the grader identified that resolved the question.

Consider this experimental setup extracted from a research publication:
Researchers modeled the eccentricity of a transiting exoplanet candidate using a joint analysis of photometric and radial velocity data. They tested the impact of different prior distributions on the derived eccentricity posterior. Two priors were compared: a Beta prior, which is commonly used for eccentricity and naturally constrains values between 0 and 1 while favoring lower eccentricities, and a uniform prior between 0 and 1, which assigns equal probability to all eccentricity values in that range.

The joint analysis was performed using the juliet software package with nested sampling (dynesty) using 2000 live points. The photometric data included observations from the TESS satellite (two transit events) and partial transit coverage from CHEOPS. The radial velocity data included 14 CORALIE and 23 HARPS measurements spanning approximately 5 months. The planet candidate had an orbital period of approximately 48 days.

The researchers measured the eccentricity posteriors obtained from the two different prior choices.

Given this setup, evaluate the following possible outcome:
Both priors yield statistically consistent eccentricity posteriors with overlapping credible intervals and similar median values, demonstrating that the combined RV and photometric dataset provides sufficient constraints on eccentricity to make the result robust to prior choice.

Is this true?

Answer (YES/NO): YES